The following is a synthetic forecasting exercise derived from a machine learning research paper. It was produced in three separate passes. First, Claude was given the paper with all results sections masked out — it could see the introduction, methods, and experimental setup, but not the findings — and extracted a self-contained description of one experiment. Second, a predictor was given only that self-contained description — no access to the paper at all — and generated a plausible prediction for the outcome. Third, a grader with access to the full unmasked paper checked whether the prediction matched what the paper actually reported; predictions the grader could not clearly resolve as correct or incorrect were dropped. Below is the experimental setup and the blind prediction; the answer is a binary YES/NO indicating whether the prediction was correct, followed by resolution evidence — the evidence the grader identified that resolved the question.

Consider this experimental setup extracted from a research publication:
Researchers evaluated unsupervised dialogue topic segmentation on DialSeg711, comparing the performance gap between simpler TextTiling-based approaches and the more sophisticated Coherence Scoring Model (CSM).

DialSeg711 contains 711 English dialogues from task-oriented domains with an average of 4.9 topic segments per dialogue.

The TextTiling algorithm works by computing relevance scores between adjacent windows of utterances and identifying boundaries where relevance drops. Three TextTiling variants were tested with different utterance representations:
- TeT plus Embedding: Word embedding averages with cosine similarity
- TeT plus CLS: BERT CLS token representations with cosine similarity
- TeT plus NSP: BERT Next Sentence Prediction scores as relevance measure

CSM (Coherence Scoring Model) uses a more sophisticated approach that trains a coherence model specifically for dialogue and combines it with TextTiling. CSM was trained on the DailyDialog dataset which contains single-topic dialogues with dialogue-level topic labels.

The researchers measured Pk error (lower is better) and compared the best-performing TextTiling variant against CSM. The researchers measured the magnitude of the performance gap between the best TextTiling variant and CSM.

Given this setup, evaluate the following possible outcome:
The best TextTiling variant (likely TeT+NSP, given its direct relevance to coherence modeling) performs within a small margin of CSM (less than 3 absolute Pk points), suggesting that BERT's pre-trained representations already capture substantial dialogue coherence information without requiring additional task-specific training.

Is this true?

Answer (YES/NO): NO